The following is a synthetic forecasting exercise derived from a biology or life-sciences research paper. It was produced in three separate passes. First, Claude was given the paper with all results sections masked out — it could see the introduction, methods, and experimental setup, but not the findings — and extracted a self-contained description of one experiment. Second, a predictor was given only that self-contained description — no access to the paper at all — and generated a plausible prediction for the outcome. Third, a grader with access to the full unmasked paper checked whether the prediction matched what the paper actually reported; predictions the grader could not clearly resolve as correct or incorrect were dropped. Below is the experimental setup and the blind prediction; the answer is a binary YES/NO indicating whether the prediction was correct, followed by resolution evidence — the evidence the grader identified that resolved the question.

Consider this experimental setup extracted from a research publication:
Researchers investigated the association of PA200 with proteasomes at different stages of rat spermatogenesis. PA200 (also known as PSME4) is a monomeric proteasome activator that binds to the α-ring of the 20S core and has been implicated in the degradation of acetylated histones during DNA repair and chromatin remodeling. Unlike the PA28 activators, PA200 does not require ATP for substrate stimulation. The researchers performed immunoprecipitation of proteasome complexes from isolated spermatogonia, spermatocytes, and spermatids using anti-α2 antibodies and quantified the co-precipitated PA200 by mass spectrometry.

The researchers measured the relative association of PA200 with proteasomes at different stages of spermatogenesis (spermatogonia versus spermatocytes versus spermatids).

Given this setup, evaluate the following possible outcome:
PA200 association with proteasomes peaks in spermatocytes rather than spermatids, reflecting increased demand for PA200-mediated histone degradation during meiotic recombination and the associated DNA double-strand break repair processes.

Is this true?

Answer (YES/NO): YES